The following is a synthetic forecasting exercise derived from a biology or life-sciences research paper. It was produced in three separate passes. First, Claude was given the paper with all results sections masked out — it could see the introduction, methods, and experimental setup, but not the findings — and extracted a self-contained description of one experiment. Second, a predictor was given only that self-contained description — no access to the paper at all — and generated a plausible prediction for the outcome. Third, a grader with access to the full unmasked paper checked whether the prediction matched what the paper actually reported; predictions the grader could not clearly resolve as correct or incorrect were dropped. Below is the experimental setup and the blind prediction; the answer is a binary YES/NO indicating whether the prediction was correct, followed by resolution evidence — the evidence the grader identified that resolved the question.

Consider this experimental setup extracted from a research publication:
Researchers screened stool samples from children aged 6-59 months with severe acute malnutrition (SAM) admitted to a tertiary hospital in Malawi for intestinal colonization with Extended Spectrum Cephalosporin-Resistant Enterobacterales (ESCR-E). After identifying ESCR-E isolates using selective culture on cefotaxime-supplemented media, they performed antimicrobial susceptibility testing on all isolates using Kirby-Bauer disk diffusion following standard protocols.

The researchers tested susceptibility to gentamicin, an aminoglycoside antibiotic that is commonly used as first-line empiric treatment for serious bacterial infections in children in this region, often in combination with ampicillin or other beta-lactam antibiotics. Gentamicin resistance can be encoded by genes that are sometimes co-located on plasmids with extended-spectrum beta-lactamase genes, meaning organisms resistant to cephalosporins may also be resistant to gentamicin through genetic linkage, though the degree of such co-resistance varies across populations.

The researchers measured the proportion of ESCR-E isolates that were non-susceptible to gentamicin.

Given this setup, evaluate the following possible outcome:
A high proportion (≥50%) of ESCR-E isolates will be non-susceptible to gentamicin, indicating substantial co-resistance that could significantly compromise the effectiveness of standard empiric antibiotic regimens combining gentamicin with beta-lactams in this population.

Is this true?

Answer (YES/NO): YES